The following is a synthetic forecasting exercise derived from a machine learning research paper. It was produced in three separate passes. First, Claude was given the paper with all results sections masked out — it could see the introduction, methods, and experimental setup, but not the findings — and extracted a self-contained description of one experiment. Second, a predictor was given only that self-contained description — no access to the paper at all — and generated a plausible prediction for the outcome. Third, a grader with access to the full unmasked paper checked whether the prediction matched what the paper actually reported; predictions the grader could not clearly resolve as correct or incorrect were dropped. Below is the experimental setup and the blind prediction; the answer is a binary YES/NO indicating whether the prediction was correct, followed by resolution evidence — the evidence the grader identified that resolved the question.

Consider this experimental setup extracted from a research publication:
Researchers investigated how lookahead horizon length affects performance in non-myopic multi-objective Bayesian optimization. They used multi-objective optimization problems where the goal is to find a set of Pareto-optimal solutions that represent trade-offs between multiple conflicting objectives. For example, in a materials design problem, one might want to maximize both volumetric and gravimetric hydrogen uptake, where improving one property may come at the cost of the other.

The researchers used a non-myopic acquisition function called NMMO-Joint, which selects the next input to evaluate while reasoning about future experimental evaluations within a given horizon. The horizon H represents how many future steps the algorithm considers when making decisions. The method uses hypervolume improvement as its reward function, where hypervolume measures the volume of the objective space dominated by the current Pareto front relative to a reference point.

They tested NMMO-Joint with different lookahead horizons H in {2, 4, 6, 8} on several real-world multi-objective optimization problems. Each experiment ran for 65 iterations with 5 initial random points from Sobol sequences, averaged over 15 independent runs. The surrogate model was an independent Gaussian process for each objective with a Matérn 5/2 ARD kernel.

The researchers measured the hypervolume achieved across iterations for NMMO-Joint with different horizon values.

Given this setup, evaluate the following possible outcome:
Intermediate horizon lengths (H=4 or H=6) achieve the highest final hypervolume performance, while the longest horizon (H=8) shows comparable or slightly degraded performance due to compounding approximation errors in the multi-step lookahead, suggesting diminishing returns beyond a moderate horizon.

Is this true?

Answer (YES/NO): NO